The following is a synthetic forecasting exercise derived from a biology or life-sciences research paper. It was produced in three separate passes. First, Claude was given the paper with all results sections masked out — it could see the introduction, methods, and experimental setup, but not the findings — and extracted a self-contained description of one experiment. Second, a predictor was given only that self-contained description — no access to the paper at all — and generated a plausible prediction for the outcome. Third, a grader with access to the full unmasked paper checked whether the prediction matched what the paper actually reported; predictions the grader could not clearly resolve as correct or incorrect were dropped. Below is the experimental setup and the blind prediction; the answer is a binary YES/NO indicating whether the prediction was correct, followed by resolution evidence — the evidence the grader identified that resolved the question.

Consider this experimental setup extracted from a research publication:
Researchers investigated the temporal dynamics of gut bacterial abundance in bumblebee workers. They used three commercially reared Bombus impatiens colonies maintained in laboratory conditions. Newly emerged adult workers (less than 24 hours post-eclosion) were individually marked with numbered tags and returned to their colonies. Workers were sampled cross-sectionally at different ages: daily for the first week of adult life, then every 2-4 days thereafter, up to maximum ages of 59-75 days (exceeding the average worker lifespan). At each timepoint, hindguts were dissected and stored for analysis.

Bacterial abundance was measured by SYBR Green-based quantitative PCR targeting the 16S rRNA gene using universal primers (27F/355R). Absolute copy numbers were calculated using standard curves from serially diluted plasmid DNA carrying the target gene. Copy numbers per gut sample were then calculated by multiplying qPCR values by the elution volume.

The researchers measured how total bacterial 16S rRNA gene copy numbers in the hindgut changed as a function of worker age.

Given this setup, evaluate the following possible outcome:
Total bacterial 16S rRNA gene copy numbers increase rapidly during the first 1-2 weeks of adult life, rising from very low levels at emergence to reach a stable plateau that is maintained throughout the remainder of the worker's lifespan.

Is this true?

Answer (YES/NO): NO